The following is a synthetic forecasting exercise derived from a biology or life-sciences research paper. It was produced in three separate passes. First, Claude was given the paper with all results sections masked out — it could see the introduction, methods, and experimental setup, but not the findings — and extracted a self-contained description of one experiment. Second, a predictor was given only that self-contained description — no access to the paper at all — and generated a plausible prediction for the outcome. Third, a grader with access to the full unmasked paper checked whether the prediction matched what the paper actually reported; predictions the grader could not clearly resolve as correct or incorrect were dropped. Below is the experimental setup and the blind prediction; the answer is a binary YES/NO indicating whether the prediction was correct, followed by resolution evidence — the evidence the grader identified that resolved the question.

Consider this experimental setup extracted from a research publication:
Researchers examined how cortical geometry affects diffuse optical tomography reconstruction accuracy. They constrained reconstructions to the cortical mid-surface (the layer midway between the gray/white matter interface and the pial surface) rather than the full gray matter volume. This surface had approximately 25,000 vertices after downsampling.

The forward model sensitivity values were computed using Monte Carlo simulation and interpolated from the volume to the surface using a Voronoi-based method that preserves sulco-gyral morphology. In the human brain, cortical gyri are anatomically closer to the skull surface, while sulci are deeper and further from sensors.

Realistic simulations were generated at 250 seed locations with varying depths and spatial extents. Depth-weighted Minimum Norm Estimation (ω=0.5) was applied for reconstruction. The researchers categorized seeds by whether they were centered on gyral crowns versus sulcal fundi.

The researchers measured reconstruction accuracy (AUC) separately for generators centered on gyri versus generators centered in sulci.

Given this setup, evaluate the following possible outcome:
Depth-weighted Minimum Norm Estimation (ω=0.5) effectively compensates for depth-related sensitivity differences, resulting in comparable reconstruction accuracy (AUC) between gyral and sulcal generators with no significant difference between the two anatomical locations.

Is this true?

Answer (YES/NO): NO